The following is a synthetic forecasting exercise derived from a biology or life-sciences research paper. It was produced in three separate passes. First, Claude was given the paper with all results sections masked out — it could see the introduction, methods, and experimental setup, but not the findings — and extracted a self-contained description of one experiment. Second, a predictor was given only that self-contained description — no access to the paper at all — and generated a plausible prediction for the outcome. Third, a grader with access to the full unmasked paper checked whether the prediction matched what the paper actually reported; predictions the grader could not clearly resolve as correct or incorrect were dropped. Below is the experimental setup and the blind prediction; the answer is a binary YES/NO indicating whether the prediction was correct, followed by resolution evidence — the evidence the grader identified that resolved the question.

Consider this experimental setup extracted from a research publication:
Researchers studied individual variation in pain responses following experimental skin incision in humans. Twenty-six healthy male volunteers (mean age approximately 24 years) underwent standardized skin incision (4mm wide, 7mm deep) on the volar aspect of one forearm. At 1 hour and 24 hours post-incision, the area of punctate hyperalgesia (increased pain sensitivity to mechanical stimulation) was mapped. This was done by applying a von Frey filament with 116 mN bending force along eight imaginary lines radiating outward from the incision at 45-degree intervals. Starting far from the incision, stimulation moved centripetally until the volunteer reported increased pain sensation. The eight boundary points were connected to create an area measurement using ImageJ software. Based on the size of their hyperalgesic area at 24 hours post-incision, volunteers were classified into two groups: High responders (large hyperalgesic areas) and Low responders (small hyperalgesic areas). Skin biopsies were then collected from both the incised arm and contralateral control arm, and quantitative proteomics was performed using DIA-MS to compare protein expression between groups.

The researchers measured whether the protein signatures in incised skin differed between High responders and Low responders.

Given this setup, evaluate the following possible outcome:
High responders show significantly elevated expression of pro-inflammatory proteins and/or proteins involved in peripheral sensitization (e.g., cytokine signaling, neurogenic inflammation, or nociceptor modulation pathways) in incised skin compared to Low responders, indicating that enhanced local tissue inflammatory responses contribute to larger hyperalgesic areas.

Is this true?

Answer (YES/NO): YES